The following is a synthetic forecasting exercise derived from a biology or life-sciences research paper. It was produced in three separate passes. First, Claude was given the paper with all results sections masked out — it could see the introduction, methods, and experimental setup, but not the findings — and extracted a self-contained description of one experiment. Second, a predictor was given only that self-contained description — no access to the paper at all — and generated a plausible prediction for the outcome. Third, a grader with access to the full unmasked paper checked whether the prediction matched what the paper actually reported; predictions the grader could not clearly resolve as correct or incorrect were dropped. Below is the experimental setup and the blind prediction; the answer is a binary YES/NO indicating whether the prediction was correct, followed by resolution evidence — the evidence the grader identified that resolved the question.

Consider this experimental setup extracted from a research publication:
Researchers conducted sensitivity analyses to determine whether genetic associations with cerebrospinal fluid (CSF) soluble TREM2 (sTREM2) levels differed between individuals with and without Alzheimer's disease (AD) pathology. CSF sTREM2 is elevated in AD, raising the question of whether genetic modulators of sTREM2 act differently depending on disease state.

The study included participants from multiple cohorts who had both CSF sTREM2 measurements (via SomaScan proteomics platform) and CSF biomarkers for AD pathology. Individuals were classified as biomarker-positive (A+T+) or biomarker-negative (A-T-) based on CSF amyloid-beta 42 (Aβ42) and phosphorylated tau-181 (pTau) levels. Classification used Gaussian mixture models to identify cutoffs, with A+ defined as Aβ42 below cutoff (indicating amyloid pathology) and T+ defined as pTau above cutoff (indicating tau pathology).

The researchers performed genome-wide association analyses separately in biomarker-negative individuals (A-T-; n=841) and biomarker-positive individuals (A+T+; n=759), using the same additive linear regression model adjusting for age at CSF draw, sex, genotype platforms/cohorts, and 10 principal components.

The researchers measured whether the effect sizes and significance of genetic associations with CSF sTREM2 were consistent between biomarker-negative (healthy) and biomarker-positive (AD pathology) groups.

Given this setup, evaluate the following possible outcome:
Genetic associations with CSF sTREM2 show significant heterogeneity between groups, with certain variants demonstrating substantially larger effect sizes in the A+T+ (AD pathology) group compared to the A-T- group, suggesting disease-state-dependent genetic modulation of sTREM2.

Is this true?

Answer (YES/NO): NO